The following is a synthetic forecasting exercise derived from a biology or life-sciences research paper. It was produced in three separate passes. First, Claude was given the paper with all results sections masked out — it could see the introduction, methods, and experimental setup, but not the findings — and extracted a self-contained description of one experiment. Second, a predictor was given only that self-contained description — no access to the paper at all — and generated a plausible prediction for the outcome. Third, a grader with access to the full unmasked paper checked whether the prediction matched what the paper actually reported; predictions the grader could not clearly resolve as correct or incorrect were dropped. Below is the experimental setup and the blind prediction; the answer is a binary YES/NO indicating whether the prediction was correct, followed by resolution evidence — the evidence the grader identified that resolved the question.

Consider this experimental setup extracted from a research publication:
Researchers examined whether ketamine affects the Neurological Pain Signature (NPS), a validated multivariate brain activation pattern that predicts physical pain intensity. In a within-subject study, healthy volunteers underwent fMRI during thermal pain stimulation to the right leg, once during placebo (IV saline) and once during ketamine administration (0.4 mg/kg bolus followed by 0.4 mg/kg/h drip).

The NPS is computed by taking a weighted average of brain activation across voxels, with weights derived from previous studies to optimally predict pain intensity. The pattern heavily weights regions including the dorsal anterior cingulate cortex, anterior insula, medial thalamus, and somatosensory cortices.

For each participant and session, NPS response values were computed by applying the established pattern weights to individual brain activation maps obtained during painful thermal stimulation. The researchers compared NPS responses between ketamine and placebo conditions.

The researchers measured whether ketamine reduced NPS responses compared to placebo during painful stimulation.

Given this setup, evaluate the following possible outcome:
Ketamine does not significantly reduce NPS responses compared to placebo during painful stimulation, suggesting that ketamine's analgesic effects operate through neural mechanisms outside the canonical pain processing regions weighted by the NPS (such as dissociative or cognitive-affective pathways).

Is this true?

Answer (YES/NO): NO